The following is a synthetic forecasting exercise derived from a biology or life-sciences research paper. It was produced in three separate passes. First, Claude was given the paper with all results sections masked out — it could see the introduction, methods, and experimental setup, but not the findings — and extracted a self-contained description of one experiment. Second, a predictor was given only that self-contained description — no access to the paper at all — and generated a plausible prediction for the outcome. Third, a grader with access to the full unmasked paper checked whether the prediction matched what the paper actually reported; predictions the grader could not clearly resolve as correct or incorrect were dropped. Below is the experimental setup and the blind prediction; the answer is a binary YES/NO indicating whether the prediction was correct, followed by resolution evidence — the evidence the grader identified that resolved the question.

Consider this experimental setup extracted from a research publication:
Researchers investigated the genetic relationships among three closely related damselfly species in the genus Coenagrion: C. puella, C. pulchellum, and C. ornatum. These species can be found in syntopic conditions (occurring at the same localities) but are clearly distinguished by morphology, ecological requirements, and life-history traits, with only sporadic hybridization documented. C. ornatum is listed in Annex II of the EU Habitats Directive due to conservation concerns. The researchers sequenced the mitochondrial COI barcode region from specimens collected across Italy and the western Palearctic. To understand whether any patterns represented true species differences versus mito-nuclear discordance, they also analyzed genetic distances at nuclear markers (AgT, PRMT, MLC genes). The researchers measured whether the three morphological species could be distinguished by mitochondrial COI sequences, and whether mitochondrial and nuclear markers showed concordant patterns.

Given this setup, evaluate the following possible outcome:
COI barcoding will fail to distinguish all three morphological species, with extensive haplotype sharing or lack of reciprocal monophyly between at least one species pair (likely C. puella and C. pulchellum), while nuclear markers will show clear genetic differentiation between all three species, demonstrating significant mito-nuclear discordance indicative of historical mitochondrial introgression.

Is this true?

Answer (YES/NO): YES